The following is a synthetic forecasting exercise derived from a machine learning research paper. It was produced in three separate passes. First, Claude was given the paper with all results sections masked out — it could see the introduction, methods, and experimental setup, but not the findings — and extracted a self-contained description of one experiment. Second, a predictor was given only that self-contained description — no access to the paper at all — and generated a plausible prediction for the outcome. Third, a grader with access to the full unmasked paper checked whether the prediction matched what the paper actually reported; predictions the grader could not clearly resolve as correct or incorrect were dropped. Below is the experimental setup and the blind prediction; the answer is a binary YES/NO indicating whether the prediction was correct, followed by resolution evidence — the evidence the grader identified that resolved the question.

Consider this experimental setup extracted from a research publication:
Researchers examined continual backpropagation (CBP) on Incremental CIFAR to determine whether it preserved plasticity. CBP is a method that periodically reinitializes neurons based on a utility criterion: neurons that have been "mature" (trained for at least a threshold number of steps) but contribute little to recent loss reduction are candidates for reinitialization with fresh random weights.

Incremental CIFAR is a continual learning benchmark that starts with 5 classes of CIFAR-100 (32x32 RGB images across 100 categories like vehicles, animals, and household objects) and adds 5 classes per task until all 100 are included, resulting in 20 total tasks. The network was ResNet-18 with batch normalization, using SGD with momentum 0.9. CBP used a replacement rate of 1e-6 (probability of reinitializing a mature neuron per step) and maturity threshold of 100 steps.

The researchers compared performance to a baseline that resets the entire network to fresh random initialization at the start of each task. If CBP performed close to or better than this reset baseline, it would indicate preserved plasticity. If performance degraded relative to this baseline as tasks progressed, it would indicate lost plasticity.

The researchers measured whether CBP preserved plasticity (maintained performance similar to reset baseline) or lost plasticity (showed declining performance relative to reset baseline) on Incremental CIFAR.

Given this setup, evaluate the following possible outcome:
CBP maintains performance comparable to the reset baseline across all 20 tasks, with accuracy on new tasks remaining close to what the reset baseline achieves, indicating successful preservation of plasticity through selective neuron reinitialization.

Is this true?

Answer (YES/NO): NO